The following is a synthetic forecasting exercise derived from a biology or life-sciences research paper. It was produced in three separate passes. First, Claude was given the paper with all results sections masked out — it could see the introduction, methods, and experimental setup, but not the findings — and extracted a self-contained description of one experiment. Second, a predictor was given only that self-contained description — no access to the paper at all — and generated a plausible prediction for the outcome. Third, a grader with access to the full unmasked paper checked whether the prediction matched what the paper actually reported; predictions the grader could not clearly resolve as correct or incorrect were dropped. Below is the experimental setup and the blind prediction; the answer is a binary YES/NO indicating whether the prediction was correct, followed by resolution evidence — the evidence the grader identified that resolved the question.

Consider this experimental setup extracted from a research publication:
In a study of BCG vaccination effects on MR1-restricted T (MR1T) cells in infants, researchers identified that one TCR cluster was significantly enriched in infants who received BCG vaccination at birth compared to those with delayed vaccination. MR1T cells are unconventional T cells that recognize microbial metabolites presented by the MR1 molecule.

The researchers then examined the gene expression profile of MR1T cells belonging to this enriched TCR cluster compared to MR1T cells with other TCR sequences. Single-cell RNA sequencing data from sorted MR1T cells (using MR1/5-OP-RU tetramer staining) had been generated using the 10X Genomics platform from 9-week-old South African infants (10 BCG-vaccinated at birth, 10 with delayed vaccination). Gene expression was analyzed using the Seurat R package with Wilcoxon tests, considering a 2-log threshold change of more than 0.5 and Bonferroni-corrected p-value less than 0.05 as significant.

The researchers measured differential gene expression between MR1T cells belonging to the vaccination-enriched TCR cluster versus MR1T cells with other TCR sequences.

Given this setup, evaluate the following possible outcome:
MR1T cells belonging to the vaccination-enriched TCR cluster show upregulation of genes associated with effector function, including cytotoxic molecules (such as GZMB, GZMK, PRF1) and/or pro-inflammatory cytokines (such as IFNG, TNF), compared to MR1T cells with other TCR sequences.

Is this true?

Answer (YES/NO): YES